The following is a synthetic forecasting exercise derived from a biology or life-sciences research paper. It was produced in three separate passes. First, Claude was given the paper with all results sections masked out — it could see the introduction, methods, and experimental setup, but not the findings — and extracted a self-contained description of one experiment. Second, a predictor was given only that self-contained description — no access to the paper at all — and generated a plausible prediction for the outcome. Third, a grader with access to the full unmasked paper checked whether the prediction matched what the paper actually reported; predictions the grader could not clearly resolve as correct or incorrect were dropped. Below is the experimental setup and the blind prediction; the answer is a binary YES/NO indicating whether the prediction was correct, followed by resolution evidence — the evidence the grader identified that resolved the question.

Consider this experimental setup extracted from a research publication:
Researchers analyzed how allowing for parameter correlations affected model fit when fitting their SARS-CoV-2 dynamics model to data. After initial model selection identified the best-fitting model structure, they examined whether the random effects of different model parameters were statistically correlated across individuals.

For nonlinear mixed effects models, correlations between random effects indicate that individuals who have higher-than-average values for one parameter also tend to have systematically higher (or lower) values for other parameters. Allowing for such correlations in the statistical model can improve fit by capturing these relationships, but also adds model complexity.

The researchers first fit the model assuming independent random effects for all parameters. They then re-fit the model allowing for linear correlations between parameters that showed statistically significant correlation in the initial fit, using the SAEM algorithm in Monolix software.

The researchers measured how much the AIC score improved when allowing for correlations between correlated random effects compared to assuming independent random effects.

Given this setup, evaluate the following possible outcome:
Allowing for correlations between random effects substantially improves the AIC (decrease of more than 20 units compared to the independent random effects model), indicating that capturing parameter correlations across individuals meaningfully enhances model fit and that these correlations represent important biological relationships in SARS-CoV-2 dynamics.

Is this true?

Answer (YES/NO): YES